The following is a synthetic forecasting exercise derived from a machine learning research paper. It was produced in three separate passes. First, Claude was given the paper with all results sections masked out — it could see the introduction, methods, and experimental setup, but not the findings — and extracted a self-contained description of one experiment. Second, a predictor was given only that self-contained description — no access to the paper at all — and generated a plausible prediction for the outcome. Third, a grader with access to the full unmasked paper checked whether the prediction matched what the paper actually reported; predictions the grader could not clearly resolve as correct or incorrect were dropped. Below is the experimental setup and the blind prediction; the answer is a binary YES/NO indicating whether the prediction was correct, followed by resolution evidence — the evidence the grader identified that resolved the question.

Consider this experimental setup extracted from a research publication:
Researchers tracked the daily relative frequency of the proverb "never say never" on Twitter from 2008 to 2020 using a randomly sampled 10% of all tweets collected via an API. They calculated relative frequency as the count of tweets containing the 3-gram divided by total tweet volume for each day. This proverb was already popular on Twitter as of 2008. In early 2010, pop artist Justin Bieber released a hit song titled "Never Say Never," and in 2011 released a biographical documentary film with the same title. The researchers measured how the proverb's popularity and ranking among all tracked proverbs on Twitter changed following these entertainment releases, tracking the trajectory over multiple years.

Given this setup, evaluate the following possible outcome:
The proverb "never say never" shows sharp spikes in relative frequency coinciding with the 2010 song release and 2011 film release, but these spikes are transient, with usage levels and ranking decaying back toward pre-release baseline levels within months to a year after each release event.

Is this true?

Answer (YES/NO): NO